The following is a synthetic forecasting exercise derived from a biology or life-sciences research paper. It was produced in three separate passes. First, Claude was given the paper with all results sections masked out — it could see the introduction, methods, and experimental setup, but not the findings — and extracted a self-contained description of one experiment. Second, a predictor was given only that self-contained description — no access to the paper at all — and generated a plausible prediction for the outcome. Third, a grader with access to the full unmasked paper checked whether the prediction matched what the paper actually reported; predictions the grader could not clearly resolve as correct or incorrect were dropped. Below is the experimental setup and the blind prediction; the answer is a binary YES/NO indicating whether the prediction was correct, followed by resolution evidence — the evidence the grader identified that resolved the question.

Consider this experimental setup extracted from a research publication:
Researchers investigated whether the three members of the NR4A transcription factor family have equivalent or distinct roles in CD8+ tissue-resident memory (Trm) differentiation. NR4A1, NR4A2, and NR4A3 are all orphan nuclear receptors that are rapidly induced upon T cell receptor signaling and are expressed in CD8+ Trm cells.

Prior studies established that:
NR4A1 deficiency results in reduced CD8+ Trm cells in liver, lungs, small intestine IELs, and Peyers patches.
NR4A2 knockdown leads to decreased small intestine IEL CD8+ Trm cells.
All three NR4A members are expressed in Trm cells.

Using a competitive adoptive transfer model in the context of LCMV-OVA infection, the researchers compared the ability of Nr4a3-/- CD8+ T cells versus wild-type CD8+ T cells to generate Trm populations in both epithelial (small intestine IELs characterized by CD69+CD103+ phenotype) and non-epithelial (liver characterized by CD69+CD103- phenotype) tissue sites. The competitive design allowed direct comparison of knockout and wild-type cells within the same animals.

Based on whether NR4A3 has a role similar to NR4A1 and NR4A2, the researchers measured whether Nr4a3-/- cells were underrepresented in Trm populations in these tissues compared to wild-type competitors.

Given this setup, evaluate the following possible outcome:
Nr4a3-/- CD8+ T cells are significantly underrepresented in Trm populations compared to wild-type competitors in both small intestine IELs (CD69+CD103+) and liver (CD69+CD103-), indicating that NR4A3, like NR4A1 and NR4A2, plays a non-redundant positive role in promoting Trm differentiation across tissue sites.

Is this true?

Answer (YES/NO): NO